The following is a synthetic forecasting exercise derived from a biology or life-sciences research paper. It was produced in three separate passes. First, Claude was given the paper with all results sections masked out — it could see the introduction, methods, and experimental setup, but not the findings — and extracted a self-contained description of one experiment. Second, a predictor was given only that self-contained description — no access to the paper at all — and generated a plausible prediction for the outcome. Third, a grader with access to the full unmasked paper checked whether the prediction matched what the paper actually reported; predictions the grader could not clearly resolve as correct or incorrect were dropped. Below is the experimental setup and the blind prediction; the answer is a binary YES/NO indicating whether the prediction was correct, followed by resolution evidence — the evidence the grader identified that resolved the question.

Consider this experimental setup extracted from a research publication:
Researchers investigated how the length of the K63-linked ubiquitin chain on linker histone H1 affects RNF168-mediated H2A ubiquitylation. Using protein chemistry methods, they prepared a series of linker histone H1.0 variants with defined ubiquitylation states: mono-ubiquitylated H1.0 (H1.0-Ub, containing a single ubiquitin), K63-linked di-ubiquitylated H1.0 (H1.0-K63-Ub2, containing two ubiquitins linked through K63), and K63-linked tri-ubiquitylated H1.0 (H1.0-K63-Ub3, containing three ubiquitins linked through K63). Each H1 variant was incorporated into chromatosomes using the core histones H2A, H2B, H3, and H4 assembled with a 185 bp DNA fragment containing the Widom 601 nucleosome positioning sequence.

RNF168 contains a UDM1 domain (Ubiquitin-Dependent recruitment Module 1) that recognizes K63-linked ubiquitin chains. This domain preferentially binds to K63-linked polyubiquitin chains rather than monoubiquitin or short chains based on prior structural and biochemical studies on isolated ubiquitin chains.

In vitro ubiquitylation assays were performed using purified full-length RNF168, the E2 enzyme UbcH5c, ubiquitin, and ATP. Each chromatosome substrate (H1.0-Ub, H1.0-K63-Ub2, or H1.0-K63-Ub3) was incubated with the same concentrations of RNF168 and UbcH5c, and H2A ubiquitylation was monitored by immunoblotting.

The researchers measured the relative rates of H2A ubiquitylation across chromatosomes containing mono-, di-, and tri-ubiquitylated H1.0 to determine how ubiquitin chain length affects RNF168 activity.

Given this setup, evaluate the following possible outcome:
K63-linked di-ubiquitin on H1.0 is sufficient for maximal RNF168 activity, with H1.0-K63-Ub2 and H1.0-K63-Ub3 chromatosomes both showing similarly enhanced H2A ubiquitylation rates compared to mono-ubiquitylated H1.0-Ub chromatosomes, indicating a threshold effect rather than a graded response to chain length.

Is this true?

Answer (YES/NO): NO